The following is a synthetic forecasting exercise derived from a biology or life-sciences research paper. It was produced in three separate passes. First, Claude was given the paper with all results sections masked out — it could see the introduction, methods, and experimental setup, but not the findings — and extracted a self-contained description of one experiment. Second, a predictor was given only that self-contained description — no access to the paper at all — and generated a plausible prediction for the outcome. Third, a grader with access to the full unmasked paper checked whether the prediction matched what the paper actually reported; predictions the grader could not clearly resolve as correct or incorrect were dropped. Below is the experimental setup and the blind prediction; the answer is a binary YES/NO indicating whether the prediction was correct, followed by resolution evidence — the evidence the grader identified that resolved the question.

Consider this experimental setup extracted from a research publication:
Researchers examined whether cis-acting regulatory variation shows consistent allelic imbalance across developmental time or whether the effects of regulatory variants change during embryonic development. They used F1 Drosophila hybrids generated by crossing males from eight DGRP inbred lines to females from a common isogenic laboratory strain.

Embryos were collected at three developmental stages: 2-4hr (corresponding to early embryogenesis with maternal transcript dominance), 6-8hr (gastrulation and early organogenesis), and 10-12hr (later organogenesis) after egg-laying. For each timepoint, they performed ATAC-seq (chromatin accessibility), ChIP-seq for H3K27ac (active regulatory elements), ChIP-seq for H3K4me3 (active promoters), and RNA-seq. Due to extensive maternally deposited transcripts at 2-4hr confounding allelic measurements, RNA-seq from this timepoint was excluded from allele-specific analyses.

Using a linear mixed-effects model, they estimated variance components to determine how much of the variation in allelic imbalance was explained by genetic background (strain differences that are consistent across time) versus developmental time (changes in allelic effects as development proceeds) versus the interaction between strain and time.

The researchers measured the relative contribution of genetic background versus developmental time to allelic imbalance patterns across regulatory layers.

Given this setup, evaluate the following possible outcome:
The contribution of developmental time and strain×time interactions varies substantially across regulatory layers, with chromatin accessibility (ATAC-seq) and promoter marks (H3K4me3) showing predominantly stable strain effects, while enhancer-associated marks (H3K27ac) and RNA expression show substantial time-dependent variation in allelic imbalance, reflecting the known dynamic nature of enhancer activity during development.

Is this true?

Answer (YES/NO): NO